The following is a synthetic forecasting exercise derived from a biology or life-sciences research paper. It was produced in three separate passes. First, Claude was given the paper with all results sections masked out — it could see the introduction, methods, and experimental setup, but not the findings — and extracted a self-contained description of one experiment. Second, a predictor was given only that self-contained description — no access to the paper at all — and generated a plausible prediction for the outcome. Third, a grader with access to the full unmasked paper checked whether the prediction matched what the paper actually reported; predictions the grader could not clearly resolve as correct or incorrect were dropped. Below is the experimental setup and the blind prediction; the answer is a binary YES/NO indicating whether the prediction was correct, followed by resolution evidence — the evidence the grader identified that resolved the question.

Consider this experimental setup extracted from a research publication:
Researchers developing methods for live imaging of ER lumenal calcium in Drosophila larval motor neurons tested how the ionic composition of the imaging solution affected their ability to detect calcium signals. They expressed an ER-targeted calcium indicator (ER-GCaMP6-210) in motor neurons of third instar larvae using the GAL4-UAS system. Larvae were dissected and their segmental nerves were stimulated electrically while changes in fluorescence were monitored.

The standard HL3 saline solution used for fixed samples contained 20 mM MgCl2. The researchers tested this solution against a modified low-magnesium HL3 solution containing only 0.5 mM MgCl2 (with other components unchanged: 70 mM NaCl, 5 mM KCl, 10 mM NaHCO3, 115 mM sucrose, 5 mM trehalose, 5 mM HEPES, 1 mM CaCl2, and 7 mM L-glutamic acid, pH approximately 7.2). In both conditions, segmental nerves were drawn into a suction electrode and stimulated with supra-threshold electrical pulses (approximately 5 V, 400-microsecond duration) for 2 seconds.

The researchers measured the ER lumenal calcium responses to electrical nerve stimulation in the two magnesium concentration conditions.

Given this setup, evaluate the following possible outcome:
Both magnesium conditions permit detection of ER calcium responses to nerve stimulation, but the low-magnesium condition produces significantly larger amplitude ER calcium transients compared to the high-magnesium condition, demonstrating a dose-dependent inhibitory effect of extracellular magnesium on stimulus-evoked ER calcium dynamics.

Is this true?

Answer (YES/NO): NO